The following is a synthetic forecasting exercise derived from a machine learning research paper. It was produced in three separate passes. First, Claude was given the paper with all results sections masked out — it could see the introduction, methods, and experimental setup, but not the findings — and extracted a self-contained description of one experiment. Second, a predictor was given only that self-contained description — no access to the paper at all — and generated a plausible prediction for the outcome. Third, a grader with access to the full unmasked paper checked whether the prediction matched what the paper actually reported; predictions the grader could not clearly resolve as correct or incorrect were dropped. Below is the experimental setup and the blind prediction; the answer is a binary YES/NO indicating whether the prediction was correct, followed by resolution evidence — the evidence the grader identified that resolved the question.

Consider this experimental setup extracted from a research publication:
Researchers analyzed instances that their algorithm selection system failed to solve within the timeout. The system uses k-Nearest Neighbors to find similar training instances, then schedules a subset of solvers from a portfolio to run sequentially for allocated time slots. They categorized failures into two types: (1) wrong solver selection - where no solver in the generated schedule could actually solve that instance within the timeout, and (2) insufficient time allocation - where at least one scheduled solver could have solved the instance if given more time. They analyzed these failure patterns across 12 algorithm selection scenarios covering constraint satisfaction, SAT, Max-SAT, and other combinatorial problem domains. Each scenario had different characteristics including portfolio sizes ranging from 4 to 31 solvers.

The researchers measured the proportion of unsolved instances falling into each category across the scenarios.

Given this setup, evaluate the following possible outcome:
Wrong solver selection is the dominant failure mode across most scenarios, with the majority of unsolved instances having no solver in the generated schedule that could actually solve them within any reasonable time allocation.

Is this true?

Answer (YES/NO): YES